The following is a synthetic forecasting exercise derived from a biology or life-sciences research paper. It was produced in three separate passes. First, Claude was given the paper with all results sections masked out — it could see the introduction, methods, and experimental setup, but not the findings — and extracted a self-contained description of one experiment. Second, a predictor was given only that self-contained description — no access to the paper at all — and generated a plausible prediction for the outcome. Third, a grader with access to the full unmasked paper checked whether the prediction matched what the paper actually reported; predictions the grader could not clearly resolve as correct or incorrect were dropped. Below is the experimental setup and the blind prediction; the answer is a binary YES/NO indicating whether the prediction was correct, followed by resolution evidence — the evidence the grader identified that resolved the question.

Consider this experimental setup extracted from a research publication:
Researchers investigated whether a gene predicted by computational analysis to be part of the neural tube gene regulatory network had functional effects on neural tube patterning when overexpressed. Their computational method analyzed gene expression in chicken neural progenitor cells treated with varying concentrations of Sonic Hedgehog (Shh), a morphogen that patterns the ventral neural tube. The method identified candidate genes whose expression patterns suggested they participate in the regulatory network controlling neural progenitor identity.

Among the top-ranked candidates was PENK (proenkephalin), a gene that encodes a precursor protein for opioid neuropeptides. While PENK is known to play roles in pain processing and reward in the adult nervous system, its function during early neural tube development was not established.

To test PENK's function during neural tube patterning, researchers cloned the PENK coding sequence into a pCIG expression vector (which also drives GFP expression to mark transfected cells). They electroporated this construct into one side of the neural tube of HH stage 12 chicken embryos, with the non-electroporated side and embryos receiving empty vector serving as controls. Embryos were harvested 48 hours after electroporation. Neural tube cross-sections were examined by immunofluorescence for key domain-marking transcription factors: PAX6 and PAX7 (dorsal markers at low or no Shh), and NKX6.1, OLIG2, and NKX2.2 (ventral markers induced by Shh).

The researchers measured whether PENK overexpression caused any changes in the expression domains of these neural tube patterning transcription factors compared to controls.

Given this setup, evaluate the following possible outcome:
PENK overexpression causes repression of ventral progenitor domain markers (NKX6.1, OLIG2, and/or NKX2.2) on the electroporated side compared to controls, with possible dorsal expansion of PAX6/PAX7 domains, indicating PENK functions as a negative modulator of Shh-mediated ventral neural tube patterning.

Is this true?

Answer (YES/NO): NO